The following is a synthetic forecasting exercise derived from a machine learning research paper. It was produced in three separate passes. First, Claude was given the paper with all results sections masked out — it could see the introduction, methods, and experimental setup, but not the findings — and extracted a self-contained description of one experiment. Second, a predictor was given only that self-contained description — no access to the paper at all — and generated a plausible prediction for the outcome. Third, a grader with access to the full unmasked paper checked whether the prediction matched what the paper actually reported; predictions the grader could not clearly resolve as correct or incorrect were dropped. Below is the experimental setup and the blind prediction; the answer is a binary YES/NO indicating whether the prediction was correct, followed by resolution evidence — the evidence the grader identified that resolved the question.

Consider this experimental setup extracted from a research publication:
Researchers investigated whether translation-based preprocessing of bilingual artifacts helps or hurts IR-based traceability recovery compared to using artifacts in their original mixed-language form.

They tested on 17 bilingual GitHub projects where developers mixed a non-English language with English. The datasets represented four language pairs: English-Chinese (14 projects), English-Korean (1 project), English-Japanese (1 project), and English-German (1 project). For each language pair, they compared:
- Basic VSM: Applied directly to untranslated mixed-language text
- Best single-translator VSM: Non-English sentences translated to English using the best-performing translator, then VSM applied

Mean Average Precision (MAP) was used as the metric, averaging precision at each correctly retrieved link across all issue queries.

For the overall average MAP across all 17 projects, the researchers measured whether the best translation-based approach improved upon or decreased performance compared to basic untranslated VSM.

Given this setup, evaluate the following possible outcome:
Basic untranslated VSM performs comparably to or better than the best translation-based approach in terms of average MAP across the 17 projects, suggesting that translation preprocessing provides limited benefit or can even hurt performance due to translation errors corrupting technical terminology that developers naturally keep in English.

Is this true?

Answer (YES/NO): YES